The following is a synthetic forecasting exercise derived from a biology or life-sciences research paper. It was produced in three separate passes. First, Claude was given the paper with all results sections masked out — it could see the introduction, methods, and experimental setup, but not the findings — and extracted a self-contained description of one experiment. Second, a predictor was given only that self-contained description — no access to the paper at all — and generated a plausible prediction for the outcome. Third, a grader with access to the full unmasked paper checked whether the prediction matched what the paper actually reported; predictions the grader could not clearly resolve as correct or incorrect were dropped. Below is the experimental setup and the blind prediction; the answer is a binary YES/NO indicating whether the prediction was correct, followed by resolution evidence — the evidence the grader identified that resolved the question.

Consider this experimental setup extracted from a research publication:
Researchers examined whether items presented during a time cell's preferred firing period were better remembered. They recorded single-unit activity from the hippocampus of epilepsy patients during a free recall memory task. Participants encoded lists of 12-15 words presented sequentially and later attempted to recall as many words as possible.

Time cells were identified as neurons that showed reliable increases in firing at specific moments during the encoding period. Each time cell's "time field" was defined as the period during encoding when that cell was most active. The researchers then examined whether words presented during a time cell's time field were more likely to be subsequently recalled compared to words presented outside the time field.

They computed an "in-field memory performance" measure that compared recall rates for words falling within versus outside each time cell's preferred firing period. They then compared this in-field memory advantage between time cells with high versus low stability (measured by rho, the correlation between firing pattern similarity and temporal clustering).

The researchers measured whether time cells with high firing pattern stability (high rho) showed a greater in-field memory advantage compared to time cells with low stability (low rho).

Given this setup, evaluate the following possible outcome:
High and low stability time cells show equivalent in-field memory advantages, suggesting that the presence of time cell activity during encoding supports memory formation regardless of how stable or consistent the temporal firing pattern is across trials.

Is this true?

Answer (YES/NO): NO